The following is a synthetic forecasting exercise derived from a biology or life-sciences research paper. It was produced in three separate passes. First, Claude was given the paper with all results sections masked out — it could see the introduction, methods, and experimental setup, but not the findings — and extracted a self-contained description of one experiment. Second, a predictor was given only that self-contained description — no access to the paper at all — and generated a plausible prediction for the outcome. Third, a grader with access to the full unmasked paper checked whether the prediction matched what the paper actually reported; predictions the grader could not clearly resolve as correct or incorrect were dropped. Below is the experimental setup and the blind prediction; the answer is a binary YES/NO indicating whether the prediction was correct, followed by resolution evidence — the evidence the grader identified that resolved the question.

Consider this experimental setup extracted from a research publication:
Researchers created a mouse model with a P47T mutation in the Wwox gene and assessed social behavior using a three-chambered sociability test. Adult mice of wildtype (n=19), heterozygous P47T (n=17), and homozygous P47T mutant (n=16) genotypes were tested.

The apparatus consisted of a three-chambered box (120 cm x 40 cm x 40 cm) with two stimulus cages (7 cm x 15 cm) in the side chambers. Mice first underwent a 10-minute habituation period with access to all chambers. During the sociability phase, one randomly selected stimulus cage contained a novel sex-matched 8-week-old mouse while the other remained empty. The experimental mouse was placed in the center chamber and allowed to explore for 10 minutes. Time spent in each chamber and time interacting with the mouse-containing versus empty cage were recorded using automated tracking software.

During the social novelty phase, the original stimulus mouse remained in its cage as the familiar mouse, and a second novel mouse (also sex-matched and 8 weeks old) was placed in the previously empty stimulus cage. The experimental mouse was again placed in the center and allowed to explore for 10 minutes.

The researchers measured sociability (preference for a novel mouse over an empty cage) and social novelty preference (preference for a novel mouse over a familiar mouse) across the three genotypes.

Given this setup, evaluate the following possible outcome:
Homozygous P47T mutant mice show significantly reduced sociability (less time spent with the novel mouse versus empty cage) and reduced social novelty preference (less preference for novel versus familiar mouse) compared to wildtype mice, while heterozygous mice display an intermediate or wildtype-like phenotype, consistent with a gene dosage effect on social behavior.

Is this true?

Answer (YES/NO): YES